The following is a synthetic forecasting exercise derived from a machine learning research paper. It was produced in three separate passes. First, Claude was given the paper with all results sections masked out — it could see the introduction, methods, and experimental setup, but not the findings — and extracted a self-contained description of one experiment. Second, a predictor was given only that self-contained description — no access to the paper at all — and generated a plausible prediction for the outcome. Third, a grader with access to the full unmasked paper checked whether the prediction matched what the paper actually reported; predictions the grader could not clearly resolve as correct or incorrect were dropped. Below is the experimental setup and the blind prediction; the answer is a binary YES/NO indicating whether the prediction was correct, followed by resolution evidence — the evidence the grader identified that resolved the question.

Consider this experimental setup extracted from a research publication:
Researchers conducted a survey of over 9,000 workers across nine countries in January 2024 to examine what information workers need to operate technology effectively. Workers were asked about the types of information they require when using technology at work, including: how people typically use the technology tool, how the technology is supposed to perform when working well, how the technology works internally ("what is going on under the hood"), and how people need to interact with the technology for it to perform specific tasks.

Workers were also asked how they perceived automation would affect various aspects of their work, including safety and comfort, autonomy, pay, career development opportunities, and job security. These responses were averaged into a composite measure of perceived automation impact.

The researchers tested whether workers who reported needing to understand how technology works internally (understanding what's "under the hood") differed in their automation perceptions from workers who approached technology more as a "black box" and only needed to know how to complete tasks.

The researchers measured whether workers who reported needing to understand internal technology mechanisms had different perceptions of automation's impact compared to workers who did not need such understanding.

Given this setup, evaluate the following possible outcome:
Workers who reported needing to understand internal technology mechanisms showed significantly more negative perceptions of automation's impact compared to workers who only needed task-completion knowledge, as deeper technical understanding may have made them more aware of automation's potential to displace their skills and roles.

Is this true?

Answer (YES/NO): NO